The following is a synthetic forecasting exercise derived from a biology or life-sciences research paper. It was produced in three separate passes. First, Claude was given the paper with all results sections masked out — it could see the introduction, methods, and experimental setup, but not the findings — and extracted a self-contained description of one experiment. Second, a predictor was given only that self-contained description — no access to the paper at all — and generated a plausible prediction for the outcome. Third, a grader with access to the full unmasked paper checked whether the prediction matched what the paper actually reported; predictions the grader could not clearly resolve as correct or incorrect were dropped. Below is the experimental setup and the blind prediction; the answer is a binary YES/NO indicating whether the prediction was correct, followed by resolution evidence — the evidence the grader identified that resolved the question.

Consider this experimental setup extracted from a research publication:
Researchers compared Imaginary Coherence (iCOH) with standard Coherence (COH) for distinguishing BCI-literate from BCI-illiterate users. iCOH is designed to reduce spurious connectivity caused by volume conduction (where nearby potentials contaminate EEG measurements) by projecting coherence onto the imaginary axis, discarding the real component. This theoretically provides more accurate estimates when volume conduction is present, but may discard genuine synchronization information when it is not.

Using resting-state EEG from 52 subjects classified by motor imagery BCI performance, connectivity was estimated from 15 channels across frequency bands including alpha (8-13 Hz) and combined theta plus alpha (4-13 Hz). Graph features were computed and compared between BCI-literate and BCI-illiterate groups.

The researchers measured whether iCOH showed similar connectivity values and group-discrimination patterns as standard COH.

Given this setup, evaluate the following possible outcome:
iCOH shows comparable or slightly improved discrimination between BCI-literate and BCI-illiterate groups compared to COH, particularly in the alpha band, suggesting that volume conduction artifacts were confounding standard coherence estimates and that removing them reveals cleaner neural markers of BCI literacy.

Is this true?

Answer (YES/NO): NO